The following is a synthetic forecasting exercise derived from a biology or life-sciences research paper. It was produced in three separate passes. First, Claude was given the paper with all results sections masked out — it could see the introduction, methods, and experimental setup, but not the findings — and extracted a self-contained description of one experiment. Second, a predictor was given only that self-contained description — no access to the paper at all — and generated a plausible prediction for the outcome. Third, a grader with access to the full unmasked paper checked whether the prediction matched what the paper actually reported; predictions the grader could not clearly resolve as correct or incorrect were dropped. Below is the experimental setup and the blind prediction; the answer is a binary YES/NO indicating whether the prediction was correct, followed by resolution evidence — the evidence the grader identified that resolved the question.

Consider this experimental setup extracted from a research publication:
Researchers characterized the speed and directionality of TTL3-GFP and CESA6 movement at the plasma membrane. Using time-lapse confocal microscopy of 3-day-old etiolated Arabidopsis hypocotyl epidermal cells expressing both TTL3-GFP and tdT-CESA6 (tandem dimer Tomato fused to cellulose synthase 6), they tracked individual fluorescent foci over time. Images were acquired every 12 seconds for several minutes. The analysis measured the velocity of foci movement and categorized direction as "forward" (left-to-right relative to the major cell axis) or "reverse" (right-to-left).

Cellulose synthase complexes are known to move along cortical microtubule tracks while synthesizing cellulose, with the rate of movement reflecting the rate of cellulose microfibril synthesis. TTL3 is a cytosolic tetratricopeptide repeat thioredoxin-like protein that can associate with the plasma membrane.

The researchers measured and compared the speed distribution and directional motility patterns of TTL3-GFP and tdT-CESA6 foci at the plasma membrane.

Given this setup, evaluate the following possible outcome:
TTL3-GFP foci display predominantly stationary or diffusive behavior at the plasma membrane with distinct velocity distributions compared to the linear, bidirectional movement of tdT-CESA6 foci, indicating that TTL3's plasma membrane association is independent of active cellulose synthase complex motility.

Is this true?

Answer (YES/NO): NO